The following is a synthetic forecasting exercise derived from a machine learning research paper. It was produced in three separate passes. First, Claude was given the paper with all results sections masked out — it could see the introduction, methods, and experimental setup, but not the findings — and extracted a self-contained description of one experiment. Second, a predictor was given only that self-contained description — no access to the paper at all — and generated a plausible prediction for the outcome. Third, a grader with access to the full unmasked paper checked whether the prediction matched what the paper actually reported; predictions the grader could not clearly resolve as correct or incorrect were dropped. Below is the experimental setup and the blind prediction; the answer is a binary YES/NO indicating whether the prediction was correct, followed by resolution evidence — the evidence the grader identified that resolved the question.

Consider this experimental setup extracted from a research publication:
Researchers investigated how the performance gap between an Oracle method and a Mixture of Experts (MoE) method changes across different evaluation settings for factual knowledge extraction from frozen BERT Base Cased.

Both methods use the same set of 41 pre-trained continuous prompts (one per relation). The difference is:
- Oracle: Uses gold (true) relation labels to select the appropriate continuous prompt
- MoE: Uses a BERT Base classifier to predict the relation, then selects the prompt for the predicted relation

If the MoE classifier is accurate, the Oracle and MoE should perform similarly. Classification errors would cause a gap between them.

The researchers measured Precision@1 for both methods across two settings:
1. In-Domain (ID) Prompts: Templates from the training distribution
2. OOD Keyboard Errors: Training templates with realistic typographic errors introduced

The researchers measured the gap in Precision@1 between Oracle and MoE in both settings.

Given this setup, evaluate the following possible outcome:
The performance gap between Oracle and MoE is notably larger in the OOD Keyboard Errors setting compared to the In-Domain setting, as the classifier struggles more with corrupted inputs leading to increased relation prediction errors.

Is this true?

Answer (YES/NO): YES